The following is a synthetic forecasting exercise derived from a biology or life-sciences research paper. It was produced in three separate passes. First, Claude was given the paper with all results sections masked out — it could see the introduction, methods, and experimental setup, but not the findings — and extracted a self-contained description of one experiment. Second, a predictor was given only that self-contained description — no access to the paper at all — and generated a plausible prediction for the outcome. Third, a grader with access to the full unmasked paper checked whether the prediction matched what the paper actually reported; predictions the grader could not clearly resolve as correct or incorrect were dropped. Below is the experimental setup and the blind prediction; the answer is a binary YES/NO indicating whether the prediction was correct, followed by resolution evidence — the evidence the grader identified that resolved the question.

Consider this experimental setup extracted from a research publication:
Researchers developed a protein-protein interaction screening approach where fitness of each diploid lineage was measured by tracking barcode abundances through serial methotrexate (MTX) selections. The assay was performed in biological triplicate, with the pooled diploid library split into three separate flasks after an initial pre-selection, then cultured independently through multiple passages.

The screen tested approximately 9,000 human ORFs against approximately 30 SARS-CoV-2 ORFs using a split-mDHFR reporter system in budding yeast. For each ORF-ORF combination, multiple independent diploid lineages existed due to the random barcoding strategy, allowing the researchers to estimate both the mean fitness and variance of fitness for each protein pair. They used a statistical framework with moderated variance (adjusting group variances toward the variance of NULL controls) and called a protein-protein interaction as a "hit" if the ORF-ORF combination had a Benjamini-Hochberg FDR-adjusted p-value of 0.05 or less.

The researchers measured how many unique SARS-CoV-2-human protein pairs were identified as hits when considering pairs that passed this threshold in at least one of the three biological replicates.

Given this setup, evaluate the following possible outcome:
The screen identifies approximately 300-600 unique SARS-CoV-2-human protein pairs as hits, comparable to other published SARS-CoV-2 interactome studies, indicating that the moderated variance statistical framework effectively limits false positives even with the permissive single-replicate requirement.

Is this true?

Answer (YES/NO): NO